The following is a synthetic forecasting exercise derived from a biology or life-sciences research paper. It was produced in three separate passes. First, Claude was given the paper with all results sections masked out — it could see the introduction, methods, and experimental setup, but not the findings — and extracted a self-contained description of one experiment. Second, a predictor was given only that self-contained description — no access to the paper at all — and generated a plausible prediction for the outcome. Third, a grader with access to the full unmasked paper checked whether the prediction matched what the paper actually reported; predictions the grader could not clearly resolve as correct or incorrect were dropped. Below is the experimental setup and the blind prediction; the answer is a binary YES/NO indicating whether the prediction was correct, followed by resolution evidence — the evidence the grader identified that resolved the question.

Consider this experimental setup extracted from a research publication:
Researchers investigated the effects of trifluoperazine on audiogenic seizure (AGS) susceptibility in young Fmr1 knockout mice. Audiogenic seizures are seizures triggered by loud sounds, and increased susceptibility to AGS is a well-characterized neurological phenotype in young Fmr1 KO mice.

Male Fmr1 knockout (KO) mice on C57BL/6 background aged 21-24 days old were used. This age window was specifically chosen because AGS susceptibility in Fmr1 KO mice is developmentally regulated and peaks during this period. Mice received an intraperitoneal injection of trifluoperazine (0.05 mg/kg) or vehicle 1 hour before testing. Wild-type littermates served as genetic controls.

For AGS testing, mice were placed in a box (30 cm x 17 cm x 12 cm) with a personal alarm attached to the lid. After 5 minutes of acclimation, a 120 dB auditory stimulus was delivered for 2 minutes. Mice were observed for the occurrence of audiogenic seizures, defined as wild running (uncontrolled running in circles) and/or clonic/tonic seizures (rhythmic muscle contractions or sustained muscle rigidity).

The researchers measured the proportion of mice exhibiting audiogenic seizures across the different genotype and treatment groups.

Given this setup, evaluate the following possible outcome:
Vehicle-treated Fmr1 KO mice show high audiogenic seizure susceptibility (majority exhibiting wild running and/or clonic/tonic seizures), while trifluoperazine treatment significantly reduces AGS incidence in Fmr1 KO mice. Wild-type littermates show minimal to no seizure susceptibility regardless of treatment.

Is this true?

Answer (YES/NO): NO